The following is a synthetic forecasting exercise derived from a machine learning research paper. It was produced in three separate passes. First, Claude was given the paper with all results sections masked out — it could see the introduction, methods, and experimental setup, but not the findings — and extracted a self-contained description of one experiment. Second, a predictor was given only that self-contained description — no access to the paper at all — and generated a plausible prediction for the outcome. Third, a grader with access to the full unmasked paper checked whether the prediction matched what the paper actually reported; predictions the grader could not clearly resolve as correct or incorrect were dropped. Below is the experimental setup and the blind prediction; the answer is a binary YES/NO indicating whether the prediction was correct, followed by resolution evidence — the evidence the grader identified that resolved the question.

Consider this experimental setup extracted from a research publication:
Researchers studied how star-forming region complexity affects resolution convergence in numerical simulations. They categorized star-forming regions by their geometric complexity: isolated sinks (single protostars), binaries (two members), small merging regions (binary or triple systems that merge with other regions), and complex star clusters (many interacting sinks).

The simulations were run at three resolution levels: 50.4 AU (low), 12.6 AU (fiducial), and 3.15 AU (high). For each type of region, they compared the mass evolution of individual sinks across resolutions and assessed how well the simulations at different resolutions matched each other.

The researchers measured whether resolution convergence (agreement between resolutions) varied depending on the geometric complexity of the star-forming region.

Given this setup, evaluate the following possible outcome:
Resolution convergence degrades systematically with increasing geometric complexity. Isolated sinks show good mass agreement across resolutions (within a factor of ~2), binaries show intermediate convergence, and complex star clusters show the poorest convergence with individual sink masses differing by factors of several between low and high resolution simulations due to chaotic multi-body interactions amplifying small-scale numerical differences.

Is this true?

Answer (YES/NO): NO